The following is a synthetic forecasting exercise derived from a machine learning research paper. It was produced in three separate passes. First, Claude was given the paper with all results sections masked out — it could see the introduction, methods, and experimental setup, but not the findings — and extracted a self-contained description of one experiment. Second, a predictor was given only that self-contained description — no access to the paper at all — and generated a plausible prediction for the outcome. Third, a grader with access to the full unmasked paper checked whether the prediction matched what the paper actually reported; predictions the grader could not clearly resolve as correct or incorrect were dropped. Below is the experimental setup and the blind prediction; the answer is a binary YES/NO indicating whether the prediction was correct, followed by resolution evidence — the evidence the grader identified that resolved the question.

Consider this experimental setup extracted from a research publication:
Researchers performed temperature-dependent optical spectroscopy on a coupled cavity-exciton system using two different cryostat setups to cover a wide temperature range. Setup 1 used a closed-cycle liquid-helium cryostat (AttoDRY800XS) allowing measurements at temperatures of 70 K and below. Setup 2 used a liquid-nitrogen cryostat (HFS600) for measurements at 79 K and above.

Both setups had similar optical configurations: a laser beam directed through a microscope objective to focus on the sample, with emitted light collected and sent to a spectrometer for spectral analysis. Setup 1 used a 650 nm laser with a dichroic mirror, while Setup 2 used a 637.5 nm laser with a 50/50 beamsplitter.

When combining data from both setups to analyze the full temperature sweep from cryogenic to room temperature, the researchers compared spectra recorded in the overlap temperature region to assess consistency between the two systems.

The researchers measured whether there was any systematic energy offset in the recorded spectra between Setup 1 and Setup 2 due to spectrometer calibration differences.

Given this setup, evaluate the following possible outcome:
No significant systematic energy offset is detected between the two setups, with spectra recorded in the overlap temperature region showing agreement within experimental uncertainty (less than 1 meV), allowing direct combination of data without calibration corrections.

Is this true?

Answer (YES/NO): NO